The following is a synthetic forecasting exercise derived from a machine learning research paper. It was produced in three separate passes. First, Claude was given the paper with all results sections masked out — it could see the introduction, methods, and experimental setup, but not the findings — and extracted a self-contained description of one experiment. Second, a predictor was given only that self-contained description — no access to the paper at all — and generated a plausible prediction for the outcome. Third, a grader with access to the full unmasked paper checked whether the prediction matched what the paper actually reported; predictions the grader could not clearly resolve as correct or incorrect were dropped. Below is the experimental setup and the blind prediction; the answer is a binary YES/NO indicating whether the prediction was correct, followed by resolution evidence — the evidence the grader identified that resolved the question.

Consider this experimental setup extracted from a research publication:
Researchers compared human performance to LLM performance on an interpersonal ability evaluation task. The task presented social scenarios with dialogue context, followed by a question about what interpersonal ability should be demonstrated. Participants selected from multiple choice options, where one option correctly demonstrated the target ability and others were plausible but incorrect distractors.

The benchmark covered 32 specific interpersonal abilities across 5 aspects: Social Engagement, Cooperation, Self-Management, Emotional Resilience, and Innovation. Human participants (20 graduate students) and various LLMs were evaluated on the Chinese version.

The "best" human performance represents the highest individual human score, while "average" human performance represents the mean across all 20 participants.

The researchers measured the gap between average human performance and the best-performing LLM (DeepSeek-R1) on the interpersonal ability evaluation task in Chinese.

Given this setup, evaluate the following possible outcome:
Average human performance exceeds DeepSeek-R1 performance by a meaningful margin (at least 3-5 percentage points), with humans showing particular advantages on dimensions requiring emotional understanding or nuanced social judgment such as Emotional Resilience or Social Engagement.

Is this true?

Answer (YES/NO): NO